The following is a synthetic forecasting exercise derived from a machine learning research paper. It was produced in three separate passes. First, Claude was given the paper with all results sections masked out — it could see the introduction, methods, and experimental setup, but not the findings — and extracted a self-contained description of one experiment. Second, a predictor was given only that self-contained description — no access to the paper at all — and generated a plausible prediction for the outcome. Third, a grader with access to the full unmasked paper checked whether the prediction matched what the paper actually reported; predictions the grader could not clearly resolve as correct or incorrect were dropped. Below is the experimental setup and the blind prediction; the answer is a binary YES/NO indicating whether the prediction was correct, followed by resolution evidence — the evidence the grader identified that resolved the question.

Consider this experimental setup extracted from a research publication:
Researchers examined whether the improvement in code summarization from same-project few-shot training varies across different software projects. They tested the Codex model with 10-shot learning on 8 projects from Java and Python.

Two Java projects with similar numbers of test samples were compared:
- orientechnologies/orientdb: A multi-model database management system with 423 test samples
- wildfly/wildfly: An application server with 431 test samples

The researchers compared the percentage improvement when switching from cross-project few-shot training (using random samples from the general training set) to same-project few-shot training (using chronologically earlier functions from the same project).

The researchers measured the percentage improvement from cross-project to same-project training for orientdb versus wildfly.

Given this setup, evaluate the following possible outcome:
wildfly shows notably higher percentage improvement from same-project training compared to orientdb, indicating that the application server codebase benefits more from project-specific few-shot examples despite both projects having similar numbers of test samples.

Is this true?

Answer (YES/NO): NO